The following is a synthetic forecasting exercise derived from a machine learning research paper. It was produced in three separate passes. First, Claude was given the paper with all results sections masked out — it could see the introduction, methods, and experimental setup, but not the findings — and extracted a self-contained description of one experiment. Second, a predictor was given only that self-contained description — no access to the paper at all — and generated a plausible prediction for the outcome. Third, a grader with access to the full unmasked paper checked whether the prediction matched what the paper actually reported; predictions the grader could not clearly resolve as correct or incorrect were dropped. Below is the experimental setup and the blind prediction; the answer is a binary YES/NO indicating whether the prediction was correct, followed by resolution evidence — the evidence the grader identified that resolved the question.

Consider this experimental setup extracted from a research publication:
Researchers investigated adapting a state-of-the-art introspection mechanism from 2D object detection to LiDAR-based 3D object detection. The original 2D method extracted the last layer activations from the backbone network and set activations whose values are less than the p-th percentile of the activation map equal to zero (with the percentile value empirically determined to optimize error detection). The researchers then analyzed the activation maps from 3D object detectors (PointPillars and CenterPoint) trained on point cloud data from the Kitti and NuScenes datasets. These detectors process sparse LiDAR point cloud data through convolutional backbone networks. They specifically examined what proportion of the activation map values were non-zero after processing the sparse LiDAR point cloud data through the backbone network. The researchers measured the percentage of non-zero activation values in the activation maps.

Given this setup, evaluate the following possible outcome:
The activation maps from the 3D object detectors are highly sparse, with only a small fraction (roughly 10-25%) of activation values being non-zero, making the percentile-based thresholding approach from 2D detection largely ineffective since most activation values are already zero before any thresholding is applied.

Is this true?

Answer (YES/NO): NO